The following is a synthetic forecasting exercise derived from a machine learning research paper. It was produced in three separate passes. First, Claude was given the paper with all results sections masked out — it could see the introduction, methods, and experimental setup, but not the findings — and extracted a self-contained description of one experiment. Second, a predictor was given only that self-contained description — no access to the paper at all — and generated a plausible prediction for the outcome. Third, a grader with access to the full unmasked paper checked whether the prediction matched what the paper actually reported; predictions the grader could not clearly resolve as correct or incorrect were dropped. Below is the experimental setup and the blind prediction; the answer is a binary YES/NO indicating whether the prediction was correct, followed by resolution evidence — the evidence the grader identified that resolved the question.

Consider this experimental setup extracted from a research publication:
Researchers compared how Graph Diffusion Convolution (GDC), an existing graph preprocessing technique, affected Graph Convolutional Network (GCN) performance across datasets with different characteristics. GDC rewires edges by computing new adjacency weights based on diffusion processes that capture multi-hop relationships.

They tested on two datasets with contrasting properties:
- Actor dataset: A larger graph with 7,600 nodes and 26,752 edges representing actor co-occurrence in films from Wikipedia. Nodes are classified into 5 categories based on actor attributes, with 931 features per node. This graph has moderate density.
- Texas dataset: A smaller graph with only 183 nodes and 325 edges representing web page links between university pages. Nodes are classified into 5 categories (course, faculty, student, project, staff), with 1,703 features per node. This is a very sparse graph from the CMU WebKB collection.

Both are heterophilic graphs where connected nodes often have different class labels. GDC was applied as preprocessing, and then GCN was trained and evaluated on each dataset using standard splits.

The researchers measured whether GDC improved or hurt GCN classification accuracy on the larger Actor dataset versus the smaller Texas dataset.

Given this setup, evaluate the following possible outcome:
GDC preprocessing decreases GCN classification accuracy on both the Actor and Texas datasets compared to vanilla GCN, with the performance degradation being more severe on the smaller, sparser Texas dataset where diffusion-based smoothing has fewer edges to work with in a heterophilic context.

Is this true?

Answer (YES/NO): NO